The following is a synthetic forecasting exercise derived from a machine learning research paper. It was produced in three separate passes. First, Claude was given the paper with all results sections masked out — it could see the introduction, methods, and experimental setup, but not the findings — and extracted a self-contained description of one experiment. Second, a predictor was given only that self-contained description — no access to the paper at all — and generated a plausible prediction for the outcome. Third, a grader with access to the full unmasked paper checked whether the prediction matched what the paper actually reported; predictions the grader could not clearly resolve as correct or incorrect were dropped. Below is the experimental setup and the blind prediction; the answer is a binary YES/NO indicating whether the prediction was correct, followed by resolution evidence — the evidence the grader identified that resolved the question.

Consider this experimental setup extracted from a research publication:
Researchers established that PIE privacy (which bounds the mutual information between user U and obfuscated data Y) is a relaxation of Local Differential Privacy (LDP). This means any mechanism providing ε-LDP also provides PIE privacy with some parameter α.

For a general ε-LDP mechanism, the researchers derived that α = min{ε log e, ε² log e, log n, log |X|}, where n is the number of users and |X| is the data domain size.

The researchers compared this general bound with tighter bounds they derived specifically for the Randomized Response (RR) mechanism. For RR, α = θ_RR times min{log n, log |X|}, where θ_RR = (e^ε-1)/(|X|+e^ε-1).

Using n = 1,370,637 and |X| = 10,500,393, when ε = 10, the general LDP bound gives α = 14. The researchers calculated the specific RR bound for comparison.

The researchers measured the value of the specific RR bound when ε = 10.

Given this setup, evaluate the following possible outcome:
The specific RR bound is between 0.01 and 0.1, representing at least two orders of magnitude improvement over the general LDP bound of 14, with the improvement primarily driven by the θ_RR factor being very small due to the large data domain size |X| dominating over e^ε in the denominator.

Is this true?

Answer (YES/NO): YES